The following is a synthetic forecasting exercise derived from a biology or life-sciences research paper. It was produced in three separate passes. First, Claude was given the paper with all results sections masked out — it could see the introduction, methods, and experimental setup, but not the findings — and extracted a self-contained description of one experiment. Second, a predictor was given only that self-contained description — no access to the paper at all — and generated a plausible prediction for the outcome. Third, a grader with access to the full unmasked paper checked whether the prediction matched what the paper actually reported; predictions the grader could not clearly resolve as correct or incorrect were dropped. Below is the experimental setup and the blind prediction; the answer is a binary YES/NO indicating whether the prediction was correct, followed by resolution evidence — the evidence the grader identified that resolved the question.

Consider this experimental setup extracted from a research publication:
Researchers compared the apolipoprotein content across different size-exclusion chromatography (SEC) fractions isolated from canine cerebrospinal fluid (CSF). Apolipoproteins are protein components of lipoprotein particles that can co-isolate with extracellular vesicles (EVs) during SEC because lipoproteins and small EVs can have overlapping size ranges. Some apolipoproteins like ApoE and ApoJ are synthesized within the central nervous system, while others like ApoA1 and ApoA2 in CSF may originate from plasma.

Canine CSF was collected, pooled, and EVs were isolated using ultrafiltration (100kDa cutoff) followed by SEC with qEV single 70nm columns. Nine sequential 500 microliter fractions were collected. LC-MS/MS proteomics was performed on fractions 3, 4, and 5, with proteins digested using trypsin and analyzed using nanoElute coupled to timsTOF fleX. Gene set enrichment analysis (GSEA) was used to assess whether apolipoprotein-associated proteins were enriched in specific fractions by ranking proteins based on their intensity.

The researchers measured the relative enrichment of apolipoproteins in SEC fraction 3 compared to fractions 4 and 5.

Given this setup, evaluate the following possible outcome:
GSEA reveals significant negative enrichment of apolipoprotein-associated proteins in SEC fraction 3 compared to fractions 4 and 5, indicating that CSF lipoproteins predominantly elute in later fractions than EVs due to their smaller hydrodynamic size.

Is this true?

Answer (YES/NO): NO